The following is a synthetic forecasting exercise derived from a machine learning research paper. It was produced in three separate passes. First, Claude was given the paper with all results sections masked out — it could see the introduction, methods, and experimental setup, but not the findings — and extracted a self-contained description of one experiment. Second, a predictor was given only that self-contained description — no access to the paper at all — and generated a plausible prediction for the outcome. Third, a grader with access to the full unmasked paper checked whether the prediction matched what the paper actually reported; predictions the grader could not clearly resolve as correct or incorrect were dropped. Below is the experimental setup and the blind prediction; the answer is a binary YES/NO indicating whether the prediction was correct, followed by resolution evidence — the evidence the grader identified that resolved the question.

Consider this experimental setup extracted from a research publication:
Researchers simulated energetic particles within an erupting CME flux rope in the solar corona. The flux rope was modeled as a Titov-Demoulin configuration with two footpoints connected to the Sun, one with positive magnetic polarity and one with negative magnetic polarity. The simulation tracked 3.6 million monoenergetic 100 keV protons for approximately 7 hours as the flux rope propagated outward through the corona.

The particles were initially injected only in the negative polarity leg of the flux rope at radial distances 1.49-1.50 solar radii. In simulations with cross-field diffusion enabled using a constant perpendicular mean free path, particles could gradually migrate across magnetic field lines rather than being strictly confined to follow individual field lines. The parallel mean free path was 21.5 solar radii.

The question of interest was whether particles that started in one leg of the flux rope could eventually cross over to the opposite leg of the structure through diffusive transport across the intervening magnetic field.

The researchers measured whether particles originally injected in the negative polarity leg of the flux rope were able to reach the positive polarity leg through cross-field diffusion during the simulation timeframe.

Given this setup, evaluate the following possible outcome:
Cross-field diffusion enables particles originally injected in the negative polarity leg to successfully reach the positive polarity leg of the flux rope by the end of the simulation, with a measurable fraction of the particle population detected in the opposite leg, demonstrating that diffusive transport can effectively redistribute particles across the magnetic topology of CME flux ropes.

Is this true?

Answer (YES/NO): NO